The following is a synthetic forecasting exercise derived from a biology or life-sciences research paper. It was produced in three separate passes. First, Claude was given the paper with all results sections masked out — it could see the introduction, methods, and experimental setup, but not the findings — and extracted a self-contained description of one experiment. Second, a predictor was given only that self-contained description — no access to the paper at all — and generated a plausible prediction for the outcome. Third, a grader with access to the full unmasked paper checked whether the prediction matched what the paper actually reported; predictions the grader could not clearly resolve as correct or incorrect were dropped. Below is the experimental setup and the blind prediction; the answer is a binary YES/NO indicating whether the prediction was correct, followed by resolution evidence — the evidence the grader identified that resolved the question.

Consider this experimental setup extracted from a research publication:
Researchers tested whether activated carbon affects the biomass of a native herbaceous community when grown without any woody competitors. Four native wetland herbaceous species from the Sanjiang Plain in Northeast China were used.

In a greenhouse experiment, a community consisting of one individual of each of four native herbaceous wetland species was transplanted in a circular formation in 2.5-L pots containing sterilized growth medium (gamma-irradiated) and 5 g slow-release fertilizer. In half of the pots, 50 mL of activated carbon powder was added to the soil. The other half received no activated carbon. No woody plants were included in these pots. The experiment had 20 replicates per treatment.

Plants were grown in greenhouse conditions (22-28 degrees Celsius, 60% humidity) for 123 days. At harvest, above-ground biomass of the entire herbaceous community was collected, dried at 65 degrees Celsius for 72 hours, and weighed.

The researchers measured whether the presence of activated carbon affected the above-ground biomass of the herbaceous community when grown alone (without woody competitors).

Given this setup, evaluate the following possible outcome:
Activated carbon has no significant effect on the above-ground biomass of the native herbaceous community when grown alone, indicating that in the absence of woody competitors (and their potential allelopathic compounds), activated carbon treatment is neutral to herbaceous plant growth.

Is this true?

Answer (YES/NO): NO